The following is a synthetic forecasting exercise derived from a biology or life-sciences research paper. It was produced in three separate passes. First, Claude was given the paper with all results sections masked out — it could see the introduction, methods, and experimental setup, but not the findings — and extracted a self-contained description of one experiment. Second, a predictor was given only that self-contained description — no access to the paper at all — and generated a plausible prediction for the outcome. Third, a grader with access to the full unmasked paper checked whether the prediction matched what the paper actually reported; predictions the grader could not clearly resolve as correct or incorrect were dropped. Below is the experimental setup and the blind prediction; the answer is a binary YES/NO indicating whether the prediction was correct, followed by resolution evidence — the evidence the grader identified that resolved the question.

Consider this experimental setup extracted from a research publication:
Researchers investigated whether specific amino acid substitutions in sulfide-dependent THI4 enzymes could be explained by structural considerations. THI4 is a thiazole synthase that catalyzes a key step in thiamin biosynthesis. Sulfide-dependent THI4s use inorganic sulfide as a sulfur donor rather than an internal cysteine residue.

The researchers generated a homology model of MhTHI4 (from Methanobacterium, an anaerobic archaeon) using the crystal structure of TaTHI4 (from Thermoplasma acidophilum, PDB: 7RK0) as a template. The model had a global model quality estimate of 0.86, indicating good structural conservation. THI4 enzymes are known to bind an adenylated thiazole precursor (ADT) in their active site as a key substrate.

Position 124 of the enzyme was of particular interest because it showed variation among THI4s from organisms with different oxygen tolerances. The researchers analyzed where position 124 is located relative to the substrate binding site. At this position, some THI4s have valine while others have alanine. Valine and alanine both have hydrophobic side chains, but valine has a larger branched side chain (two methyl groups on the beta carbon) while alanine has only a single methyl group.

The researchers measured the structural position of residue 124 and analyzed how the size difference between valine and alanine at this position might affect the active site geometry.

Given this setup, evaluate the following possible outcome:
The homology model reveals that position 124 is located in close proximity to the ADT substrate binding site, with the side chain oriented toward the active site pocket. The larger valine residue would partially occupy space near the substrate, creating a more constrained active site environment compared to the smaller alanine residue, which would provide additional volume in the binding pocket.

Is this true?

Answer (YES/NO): NO